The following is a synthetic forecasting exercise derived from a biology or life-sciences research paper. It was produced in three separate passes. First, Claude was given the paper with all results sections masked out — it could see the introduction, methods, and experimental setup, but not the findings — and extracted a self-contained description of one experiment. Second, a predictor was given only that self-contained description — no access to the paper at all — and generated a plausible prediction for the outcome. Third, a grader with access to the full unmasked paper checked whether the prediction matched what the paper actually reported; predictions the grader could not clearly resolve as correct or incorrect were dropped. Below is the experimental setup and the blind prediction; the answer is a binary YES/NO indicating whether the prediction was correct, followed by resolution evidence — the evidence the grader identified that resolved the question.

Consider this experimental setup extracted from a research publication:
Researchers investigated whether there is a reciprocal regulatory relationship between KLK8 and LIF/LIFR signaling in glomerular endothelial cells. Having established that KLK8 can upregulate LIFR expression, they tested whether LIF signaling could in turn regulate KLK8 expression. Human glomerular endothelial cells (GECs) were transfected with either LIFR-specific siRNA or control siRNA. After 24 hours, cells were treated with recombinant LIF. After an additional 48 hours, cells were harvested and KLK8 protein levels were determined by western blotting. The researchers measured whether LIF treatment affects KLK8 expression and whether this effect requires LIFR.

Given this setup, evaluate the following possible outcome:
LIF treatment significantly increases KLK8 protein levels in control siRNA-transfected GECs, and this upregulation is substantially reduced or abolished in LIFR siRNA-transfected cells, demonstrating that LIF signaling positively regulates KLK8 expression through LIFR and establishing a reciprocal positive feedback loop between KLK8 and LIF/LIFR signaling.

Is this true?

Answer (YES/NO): YES